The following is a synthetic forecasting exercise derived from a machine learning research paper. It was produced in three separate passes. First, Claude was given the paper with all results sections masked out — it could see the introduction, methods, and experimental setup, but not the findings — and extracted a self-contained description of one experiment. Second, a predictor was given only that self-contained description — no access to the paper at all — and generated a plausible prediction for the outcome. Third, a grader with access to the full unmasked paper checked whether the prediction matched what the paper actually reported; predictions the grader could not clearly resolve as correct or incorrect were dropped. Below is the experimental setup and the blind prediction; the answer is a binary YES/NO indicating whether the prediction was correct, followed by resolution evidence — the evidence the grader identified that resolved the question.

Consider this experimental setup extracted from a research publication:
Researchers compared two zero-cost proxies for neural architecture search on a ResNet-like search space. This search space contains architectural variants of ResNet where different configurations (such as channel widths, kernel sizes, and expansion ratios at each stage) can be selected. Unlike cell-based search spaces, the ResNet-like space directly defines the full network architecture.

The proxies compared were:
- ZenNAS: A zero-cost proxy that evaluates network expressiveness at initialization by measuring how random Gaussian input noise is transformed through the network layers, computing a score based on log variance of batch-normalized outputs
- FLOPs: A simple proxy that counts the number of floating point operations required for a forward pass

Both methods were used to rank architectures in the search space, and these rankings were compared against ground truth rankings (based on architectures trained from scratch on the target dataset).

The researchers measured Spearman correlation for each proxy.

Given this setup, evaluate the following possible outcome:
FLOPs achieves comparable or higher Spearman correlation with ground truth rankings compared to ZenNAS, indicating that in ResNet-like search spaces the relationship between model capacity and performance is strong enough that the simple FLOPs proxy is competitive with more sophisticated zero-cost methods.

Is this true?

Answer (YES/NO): NO